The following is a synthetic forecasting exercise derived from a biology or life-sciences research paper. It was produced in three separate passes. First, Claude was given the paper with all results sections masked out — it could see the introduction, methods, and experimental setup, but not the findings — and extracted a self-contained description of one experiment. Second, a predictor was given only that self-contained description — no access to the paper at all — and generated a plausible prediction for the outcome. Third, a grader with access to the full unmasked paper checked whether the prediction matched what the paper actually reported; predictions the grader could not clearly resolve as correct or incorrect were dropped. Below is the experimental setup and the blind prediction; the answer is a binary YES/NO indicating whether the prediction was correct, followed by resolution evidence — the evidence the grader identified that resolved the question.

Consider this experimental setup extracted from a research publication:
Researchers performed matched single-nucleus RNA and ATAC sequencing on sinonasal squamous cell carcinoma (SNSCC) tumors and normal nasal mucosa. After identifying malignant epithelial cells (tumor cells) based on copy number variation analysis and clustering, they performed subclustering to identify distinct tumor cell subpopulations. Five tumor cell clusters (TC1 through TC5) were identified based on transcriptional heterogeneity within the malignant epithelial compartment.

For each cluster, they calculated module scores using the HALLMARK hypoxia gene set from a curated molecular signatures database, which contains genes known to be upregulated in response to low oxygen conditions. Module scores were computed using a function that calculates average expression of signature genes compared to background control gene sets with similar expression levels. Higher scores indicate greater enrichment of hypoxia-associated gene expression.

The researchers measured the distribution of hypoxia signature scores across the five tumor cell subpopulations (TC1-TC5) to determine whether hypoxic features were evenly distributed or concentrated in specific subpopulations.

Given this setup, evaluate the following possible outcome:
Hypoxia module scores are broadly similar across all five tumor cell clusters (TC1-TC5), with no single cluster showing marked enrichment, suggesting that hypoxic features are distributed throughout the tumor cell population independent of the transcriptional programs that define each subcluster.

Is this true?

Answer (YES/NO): NO